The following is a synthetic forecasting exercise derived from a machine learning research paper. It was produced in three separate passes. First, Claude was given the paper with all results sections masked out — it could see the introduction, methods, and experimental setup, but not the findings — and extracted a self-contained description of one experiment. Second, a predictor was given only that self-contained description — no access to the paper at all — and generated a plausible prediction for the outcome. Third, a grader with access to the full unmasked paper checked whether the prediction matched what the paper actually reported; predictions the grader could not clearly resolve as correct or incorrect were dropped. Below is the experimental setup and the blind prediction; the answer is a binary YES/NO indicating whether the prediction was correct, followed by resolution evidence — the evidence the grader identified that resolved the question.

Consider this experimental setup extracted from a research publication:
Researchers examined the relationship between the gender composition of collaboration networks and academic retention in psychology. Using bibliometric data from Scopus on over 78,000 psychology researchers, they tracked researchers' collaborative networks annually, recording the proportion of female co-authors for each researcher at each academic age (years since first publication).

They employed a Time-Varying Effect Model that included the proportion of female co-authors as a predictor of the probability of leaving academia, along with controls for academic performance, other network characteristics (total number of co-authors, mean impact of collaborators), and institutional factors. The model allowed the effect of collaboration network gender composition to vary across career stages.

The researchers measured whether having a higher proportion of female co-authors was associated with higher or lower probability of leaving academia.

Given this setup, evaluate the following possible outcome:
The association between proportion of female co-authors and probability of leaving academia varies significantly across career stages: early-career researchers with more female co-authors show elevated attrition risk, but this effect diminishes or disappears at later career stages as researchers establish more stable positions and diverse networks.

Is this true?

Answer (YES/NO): NO